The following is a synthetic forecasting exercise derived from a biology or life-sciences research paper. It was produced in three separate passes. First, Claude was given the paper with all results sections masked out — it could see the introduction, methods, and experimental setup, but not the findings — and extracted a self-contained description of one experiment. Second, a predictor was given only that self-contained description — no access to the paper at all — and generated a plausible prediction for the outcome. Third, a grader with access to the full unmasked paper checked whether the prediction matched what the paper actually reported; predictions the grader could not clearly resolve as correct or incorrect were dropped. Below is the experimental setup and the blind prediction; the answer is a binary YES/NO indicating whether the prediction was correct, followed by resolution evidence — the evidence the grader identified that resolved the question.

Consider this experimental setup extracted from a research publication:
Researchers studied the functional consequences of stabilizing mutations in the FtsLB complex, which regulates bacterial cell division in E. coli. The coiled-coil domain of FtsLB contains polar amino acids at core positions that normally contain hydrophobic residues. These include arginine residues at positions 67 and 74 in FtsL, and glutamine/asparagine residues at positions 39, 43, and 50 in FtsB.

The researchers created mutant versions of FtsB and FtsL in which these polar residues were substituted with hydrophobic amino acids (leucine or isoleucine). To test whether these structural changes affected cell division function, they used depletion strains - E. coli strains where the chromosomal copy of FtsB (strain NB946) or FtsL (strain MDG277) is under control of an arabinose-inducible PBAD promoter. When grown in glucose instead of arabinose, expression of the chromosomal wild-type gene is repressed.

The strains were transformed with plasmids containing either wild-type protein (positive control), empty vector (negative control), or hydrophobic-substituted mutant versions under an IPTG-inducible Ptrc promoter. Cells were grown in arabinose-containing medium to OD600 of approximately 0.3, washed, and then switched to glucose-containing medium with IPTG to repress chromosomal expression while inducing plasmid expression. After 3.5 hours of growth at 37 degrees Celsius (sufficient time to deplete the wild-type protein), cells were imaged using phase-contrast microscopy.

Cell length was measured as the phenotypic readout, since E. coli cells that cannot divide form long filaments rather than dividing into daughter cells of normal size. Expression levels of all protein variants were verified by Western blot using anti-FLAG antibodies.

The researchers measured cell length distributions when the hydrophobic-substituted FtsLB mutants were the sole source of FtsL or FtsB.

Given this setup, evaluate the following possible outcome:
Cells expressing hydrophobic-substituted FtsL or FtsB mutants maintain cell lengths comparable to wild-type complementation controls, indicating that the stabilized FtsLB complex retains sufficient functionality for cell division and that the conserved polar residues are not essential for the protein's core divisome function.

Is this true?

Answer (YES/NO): NO